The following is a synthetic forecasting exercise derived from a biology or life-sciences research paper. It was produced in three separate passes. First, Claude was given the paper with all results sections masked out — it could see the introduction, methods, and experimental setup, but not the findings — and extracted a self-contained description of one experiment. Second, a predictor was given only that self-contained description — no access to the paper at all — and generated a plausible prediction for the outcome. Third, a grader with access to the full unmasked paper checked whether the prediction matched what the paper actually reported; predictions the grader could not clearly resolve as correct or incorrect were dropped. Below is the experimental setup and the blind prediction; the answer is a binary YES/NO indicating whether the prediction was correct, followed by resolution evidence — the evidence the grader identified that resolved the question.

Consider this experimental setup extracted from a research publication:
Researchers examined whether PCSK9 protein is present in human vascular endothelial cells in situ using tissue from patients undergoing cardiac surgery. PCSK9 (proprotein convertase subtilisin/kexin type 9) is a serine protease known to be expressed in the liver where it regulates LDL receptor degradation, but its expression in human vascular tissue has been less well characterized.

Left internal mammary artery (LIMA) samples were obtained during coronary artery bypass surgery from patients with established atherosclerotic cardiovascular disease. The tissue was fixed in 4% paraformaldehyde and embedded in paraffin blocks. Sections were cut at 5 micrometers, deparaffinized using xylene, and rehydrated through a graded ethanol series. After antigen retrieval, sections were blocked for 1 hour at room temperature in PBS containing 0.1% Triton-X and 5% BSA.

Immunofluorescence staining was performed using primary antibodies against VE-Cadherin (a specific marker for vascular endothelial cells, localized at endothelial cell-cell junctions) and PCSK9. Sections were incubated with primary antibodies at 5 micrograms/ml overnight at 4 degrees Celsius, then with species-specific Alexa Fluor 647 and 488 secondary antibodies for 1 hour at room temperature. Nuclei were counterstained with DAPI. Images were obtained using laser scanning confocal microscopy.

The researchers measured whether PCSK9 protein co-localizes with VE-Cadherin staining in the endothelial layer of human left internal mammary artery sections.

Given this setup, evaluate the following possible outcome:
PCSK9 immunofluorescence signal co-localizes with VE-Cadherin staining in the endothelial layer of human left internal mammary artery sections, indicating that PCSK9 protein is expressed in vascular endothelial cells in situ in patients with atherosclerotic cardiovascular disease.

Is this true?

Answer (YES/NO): YES